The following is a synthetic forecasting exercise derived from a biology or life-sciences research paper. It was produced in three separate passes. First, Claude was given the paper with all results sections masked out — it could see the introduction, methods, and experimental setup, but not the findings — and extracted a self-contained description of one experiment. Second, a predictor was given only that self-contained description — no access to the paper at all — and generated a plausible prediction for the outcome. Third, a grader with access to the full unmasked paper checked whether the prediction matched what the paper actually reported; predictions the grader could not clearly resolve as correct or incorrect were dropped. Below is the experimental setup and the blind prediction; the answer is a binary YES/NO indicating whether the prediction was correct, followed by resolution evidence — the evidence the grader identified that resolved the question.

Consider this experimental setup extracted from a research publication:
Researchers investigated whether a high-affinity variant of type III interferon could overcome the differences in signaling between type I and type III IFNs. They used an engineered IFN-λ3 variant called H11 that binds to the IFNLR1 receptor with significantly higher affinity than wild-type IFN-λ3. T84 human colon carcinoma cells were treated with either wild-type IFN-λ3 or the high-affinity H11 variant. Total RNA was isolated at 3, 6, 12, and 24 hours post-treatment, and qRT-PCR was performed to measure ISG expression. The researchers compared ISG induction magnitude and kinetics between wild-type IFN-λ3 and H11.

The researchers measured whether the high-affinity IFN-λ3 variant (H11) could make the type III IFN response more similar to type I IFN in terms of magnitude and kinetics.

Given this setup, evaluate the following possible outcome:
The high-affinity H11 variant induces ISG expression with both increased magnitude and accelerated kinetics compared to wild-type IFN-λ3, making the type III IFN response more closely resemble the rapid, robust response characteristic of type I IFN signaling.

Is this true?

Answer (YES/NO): NO